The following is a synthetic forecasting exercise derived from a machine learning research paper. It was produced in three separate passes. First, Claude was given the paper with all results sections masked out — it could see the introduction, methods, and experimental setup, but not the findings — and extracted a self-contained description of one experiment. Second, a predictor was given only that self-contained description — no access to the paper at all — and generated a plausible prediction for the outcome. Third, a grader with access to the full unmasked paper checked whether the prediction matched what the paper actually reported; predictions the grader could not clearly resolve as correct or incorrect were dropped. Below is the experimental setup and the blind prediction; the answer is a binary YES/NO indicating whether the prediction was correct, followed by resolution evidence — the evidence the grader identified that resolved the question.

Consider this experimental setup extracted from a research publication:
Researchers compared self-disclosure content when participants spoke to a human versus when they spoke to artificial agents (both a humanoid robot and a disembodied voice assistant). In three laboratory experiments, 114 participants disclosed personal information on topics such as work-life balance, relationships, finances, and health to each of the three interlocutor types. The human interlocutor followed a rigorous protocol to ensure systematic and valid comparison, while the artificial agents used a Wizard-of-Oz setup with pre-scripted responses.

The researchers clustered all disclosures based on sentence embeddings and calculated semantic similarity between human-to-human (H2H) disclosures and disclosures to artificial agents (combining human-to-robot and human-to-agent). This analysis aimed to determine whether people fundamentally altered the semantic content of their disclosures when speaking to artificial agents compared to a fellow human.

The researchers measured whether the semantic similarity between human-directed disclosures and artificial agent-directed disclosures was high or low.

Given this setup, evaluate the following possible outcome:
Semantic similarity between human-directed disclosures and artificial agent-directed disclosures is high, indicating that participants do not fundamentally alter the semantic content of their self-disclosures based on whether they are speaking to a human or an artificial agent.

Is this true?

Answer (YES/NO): YES